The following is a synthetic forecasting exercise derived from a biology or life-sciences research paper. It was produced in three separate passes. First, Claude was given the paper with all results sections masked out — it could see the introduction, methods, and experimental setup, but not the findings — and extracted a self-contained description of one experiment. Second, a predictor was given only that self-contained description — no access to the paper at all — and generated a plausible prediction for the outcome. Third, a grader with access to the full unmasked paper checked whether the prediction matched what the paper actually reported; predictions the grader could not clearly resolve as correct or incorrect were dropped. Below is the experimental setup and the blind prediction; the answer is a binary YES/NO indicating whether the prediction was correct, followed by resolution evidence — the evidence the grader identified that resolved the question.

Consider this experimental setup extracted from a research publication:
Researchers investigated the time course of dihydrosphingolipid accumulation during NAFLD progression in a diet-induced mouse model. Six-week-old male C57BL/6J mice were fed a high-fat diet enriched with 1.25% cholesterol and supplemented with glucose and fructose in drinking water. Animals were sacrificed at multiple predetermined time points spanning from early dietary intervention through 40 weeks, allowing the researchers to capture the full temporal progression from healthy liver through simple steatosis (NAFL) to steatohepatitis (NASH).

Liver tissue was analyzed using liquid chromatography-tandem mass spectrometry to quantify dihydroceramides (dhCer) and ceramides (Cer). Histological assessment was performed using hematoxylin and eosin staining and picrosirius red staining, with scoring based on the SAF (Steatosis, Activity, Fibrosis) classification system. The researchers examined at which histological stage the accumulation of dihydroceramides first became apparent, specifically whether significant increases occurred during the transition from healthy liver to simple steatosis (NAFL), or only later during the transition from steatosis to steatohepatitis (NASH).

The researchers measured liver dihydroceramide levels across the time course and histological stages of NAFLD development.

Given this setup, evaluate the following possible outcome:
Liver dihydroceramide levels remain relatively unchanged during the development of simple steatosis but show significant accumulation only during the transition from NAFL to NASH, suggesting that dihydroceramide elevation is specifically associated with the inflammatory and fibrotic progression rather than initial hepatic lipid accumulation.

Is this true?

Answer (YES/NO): NO